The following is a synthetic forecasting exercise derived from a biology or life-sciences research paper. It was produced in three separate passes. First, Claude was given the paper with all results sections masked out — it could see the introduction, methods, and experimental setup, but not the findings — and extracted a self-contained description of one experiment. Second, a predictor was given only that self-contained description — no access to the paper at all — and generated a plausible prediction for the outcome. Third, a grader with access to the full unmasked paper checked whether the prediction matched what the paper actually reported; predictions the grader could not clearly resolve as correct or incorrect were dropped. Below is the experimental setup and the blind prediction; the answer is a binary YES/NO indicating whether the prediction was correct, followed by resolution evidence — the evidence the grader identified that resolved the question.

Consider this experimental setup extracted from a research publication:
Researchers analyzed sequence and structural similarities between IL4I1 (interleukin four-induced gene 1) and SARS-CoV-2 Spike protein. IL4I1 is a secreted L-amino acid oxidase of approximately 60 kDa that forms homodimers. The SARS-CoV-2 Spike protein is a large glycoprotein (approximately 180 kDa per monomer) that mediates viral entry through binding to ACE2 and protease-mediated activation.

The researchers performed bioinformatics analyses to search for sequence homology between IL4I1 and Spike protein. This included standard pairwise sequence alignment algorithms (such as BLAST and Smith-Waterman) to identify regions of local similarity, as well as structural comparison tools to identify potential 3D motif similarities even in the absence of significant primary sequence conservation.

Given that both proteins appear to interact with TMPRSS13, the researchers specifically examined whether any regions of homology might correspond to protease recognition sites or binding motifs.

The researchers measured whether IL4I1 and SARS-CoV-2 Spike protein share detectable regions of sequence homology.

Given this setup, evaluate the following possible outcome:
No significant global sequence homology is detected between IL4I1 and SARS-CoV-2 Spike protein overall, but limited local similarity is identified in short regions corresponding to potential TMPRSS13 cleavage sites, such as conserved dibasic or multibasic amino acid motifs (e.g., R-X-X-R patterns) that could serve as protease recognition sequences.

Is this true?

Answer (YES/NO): NO